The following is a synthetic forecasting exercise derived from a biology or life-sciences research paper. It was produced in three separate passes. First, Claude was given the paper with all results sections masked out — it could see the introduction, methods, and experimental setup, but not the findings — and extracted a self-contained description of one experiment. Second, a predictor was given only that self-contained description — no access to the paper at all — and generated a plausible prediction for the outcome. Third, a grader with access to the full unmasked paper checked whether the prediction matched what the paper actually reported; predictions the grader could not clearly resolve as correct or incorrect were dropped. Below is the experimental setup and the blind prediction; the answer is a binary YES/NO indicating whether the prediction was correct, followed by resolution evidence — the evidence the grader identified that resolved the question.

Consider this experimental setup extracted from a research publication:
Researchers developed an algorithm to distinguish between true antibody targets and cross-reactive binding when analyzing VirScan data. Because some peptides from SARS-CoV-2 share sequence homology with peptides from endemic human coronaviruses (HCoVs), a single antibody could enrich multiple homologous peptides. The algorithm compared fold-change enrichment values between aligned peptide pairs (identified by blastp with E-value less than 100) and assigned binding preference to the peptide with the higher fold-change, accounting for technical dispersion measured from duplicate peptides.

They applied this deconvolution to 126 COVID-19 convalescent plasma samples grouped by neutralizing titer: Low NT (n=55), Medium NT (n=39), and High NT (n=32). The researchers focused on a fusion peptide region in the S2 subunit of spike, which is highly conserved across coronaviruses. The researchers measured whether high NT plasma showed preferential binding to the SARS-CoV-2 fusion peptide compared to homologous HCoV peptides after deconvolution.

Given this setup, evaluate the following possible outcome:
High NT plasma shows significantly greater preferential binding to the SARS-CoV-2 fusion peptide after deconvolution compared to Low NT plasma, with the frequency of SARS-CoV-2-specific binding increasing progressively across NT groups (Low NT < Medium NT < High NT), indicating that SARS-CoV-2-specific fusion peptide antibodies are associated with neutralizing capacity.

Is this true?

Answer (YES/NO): NO